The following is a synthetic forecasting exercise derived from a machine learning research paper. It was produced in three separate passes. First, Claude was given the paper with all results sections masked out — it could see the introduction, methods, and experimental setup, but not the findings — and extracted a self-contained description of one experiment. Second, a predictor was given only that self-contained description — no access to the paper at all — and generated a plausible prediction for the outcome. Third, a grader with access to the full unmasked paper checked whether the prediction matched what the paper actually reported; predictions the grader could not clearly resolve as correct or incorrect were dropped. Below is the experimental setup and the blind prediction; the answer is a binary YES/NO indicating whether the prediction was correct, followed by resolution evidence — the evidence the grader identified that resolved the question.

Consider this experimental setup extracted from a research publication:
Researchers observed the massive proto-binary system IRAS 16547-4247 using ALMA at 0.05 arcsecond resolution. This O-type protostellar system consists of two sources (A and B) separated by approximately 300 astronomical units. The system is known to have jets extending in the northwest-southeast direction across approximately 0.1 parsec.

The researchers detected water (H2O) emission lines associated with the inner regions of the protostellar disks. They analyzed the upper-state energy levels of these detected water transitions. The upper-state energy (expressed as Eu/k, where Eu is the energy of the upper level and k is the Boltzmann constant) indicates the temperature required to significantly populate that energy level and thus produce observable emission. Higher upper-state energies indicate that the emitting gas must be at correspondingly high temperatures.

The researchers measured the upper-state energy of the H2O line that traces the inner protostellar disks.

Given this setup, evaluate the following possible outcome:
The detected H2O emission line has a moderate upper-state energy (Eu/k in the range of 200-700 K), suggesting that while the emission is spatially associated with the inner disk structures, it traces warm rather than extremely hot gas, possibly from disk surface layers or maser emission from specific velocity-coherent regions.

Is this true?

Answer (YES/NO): NO